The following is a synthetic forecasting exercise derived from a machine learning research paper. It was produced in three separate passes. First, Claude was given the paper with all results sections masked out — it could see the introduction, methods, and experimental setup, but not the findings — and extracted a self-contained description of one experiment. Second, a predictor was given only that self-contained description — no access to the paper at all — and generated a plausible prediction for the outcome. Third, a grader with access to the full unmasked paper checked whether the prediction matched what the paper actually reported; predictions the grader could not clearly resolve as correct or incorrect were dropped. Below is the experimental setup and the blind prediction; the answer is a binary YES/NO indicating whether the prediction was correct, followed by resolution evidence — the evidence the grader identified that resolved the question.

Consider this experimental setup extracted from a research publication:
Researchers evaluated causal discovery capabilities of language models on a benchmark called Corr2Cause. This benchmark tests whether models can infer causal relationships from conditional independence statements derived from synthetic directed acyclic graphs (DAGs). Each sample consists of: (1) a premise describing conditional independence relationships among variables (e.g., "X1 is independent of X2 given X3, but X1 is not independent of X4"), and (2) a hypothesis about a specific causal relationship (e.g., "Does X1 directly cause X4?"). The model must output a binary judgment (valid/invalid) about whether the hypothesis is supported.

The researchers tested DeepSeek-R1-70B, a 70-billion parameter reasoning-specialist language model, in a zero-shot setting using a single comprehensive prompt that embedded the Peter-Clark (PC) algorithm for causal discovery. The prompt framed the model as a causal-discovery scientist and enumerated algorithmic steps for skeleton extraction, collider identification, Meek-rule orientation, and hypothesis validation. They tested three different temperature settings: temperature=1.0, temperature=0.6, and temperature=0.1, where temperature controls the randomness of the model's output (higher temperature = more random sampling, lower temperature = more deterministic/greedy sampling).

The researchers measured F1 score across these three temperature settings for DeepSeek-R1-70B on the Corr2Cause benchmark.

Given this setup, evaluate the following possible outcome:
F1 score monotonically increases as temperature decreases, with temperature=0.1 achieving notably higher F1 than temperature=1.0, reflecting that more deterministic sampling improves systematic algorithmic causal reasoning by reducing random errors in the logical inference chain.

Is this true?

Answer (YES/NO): YES